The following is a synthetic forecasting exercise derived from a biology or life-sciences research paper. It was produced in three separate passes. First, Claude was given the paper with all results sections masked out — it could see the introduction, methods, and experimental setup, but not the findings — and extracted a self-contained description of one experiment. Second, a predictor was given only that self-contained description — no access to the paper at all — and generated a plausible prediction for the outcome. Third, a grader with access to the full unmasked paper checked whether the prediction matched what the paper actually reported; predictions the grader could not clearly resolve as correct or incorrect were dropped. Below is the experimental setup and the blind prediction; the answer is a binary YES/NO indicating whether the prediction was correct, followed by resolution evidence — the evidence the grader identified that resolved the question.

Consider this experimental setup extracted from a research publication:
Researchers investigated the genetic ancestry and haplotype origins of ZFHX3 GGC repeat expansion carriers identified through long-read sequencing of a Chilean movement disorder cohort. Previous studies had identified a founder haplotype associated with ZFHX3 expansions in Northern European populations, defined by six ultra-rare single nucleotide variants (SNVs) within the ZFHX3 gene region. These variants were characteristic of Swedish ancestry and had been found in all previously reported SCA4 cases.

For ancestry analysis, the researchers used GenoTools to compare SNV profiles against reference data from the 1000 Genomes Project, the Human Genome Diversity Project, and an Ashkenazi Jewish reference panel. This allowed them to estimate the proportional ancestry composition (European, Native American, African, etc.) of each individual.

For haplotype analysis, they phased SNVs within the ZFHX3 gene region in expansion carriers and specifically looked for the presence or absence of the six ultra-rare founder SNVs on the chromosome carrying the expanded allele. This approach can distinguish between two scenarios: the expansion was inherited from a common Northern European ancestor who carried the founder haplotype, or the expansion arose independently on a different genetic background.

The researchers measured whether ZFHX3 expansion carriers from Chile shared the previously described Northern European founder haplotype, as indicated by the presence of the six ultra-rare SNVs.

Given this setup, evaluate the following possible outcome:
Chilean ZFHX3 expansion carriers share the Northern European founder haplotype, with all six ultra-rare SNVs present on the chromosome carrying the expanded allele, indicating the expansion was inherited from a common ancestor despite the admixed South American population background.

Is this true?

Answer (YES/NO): NO